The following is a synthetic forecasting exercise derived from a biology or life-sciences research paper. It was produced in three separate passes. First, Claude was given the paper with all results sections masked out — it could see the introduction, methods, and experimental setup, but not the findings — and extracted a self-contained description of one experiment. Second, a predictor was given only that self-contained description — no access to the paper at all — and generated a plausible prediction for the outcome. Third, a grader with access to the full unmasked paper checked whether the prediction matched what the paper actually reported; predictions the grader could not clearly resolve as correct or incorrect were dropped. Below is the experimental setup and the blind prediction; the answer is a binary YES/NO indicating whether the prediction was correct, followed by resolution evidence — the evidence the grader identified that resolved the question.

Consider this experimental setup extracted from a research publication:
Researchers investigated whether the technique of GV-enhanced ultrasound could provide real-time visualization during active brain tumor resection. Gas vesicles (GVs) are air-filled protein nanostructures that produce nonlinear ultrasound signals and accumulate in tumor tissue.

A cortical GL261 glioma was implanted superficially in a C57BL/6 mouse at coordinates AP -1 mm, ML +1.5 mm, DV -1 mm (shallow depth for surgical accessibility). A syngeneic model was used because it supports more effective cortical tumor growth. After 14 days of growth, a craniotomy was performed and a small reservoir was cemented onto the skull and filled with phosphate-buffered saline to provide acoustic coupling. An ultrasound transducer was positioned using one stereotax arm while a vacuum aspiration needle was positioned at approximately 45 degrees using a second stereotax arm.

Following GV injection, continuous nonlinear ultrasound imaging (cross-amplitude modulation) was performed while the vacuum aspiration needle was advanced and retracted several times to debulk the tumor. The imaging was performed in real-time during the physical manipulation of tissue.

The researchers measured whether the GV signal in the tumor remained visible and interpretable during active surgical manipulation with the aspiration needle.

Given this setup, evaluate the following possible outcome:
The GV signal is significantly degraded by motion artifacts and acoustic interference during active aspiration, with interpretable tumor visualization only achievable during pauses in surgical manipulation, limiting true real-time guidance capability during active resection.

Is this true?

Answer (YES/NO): NO